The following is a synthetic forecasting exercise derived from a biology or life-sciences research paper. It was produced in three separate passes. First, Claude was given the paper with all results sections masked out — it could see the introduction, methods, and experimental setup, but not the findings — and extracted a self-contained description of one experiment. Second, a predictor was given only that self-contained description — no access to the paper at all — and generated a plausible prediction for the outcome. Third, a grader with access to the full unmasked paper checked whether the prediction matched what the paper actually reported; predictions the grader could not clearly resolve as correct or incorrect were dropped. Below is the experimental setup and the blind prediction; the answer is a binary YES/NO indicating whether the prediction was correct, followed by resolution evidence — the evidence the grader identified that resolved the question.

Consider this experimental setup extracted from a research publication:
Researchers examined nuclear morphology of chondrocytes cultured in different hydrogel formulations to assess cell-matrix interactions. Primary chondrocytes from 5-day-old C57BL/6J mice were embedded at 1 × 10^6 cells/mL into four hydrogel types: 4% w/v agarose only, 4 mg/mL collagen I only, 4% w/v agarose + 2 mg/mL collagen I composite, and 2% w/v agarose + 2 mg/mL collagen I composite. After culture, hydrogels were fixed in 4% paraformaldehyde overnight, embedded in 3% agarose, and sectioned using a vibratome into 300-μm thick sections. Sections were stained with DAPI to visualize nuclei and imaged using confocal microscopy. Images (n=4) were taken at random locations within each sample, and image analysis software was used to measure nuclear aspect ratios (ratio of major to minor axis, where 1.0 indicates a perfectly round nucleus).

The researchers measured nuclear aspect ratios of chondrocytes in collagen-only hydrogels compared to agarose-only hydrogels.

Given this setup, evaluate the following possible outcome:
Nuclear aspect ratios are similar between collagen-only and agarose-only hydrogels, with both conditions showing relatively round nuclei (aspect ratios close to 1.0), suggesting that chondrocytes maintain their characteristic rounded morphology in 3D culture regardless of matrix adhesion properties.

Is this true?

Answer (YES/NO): YES